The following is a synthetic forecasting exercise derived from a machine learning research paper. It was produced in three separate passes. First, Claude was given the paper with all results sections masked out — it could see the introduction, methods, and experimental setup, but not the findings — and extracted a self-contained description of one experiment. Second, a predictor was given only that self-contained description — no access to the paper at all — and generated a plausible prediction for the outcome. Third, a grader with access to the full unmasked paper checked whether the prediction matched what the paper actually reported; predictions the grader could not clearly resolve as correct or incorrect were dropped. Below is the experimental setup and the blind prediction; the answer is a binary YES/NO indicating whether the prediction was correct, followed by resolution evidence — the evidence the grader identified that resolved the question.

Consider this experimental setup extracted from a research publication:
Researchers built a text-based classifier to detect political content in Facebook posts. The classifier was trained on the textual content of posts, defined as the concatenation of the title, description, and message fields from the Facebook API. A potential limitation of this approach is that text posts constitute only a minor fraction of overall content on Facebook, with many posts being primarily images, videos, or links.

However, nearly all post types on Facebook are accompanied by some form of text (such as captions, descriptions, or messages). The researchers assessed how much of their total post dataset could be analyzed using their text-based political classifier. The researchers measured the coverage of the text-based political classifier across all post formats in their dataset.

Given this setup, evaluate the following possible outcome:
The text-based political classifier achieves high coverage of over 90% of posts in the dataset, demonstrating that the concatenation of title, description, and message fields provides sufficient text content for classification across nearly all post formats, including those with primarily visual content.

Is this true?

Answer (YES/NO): NO